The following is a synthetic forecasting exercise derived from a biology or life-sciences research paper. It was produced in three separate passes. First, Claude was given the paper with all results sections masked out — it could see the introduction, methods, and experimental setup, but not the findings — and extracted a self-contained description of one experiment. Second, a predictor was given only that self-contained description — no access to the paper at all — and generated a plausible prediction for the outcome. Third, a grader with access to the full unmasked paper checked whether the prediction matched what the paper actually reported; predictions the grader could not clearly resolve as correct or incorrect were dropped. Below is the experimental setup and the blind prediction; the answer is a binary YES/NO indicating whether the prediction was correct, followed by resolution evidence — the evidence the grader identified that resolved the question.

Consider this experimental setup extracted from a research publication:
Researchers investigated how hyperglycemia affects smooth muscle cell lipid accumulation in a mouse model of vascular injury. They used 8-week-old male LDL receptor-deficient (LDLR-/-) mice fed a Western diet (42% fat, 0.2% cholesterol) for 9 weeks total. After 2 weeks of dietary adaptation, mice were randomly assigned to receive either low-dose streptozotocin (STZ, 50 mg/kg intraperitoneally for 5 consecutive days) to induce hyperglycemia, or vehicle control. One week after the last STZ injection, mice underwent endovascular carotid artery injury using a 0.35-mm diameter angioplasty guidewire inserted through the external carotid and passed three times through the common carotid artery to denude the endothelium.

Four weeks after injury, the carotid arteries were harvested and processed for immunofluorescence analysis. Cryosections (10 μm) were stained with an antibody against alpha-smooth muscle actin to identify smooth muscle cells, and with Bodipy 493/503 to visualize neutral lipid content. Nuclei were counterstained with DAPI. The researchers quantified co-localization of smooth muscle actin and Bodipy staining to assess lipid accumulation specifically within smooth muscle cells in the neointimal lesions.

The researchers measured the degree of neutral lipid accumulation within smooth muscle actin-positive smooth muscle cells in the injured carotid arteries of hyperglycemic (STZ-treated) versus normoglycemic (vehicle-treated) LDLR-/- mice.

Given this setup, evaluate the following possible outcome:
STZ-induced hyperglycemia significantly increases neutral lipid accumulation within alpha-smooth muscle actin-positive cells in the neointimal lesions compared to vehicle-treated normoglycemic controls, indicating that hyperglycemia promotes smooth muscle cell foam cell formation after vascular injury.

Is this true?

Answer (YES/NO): YES